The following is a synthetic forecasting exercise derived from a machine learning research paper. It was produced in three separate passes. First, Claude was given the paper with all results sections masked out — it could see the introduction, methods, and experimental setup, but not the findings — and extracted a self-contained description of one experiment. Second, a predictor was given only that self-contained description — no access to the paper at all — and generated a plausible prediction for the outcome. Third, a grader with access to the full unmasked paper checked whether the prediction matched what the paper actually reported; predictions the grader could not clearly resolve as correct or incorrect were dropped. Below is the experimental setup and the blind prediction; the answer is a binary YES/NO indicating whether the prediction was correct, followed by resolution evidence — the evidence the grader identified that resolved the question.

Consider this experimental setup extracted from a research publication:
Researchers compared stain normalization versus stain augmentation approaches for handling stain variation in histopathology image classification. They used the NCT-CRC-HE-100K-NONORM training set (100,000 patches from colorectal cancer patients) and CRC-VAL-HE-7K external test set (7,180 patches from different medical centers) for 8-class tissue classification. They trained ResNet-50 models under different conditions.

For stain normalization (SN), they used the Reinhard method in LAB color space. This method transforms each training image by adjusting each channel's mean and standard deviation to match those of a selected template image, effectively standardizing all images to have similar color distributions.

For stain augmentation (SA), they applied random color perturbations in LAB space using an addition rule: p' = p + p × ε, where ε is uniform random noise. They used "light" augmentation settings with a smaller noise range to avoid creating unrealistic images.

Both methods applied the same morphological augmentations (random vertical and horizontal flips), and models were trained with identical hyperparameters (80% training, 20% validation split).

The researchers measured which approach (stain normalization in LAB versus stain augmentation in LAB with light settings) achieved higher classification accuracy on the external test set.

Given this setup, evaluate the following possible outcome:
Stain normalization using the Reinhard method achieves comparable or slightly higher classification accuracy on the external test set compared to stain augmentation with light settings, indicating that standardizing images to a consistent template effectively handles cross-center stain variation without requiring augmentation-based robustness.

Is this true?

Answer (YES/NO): NO